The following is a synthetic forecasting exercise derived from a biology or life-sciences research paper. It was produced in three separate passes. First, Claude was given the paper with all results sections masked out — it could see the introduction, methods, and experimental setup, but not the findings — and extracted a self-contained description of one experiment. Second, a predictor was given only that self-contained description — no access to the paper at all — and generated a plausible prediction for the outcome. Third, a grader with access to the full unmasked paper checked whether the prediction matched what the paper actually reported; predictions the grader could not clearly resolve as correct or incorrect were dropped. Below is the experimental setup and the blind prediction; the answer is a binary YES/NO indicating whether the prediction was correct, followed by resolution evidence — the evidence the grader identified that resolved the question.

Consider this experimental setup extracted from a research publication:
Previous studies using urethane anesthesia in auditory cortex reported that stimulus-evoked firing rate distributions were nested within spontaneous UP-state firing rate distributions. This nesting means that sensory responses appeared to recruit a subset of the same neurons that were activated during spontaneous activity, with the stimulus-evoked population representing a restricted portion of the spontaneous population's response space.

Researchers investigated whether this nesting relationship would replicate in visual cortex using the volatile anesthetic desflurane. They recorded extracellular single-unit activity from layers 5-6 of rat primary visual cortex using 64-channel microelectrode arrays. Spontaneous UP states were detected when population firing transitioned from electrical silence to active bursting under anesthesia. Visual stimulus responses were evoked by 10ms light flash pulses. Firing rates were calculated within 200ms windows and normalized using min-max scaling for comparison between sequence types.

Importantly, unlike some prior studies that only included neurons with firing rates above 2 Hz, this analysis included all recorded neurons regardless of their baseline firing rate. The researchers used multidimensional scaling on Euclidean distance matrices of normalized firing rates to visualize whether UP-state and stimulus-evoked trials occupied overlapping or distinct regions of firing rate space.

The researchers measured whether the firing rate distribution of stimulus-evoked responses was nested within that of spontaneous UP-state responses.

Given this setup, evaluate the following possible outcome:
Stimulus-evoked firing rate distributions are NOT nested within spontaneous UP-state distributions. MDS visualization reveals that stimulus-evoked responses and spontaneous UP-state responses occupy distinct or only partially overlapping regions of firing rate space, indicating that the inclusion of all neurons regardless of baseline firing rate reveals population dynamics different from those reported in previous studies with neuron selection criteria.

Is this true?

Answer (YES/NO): YES